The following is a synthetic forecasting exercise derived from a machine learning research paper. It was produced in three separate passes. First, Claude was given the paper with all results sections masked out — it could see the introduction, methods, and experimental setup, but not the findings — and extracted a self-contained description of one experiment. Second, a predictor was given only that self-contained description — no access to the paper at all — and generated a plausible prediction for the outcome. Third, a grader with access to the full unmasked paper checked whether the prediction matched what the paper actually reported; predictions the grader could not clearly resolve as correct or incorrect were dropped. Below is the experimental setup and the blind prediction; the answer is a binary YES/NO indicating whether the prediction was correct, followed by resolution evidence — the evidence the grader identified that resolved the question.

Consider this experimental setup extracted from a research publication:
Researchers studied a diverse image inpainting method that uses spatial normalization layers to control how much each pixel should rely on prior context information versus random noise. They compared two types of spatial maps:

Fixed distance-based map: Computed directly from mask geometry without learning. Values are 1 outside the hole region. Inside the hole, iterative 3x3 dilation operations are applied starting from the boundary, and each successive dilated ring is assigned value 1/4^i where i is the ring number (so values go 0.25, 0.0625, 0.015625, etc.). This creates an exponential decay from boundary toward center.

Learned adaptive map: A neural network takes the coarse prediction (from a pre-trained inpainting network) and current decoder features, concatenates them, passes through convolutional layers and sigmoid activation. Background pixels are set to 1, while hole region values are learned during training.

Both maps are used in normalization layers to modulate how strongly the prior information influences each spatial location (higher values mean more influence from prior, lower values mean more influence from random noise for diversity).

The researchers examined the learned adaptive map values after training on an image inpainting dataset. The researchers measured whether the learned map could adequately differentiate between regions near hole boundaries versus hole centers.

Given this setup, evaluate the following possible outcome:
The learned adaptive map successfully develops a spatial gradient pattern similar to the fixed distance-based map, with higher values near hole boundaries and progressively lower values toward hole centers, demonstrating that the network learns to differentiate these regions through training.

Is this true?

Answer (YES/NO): NO